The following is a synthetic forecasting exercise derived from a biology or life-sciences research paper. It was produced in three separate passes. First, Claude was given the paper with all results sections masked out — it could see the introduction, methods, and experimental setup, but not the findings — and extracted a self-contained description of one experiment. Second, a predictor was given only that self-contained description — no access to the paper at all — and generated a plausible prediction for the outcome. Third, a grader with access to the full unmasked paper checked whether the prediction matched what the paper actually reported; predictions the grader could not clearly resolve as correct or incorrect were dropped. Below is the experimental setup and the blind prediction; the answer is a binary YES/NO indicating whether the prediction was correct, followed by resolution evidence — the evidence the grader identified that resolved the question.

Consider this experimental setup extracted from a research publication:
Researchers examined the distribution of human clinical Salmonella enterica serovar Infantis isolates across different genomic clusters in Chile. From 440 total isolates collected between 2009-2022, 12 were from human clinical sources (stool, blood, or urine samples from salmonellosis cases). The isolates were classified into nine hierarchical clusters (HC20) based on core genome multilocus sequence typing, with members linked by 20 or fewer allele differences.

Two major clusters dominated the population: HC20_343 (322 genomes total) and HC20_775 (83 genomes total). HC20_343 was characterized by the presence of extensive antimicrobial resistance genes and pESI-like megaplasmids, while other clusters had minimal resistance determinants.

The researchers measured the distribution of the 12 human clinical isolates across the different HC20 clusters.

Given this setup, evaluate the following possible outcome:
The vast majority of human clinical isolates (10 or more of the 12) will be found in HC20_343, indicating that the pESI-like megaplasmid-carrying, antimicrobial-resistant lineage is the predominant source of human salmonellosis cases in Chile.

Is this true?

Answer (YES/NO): YES